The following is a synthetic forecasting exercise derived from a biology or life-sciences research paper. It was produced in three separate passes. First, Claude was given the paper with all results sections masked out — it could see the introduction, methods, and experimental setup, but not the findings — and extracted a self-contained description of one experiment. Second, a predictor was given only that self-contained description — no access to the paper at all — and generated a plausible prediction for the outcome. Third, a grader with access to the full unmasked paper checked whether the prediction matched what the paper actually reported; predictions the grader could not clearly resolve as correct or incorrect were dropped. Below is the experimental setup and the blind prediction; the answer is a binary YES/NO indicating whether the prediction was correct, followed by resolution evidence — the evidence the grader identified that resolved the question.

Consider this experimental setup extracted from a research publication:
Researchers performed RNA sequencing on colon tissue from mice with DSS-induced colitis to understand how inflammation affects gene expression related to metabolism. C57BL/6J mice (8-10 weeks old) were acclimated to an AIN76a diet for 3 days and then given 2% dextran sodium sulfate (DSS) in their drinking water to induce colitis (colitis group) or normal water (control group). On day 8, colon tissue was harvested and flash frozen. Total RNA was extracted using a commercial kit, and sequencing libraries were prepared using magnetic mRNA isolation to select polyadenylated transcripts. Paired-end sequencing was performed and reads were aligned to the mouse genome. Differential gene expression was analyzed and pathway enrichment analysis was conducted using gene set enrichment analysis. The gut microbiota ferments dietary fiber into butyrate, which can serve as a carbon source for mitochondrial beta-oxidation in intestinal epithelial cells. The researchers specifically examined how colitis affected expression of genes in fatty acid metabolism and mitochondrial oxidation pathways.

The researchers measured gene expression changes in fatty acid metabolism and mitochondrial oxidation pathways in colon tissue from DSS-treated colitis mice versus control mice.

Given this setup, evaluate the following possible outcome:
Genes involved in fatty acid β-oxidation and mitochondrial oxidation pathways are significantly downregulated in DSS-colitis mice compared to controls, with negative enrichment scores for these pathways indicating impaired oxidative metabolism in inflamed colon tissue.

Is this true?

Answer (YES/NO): NO